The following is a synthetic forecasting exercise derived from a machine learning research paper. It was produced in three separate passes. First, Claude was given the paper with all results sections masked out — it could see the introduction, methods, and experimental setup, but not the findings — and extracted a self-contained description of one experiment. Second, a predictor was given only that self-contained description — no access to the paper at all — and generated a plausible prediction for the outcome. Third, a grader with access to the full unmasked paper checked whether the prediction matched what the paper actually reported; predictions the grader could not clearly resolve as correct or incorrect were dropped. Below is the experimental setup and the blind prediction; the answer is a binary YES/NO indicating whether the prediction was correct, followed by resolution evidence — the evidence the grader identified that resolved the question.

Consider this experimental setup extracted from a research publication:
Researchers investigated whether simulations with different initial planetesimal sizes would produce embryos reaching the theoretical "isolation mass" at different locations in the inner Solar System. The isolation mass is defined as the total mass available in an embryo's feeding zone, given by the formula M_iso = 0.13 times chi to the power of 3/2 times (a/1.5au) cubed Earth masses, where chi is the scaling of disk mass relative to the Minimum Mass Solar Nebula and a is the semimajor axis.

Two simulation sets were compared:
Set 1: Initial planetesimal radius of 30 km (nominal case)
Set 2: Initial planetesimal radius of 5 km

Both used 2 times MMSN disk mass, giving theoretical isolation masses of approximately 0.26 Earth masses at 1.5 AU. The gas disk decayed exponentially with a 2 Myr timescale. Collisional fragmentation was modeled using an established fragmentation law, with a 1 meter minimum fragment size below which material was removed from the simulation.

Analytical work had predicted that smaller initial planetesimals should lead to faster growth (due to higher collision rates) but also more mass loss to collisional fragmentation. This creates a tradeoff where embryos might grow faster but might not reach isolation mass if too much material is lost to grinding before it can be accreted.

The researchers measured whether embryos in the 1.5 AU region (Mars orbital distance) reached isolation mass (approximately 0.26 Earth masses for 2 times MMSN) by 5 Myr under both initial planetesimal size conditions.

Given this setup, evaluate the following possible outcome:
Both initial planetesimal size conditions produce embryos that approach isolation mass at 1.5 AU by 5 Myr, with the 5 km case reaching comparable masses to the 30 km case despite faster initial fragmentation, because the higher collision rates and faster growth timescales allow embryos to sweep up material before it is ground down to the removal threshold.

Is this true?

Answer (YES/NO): YES